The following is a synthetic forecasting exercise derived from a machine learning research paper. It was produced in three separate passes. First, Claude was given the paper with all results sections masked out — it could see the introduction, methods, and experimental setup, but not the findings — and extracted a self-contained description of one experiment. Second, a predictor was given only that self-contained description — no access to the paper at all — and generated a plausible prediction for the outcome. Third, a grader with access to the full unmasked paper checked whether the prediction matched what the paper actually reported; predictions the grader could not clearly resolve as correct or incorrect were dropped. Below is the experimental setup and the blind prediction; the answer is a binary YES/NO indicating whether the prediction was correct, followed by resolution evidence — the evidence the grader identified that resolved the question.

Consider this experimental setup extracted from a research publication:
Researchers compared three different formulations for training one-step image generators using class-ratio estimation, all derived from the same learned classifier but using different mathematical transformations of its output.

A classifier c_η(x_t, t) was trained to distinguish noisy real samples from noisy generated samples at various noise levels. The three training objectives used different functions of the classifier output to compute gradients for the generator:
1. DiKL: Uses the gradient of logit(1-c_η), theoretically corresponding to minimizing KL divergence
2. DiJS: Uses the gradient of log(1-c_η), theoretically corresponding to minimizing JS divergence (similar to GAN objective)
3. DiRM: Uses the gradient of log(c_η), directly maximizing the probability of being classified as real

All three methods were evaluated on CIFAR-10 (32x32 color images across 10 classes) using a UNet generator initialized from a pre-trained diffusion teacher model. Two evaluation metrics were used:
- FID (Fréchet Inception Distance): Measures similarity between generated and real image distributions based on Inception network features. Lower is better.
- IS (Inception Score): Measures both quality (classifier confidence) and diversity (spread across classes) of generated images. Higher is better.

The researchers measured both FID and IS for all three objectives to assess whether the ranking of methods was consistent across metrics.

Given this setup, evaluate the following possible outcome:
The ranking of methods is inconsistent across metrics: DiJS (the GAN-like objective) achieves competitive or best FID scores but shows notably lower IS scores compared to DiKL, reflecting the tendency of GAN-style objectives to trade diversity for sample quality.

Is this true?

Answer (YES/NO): NO